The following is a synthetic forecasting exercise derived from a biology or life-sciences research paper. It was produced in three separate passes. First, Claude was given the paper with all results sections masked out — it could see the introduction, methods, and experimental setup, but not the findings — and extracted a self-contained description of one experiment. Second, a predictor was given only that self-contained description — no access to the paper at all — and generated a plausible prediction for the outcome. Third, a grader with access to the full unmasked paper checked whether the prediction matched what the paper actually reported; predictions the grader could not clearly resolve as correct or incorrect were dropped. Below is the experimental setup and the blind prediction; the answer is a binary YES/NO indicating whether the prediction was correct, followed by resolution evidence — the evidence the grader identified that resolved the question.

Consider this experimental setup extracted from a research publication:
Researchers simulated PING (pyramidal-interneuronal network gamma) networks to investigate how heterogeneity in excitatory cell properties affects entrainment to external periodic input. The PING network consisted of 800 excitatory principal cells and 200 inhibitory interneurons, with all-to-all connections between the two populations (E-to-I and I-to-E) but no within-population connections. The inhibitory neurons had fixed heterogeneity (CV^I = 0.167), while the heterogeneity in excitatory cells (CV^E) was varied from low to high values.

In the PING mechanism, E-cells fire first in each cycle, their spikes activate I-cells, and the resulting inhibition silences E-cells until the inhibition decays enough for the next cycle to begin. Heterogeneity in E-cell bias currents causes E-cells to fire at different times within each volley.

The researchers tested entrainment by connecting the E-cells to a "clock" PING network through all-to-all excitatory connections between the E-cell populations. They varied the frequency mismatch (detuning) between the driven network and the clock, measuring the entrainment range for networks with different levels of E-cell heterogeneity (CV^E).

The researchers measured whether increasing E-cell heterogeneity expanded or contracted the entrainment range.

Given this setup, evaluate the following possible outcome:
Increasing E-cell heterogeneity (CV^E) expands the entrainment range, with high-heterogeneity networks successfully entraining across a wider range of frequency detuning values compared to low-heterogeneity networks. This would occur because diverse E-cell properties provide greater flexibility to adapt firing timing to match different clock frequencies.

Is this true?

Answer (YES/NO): YES